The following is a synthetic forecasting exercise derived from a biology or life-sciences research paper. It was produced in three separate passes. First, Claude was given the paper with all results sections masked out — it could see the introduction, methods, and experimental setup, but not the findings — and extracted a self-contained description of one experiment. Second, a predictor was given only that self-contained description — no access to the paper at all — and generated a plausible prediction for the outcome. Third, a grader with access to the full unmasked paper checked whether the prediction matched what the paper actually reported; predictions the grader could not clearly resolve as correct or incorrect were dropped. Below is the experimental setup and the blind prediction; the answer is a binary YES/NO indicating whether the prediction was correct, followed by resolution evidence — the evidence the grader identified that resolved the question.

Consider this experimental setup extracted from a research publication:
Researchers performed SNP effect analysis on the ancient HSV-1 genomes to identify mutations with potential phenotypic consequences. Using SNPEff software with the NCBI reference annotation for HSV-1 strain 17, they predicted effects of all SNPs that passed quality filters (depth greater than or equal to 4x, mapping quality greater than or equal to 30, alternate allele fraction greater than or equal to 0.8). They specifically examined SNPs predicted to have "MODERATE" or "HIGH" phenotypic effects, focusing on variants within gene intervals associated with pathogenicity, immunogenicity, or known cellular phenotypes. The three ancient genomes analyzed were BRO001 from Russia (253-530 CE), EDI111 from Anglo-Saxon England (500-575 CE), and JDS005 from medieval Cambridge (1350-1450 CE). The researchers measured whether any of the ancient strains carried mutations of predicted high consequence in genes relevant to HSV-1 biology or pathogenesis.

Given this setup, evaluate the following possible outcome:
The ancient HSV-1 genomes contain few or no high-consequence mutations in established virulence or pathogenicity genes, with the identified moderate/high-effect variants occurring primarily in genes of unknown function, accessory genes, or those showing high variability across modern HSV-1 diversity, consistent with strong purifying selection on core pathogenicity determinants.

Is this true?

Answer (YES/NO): NO